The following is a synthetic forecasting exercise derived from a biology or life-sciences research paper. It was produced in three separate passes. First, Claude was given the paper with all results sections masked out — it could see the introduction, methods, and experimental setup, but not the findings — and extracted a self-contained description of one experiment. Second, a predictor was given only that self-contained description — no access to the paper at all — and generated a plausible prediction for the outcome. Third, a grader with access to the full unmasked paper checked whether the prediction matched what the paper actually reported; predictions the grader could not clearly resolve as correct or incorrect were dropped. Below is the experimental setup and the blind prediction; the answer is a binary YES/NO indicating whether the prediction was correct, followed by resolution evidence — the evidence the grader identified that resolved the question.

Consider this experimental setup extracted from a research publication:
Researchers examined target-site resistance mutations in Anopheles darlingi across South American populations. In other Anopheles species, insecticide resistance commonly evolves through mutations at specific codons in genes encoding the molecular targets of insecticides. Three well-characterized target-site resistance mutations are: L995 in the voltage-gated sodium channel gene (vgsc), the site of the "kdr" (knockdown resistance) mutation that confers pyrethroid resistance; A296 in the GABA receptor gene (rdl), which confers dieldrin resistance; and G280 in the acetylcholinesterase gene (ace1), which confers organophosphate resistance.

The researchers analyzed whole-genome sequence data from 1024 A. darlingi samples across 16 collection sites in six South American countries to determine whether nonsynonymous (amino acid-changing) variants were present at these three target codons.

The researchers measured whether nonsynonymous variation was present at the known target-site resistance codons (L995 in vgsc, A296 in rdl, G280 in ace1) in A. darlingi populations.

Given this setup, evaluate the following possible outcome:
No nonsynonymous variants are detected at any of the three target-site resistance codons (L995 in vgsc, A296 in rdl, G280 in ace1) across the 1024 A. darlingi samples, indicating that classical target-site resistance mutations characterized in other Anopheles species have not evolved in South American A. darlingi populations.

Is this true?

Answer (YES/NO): YES